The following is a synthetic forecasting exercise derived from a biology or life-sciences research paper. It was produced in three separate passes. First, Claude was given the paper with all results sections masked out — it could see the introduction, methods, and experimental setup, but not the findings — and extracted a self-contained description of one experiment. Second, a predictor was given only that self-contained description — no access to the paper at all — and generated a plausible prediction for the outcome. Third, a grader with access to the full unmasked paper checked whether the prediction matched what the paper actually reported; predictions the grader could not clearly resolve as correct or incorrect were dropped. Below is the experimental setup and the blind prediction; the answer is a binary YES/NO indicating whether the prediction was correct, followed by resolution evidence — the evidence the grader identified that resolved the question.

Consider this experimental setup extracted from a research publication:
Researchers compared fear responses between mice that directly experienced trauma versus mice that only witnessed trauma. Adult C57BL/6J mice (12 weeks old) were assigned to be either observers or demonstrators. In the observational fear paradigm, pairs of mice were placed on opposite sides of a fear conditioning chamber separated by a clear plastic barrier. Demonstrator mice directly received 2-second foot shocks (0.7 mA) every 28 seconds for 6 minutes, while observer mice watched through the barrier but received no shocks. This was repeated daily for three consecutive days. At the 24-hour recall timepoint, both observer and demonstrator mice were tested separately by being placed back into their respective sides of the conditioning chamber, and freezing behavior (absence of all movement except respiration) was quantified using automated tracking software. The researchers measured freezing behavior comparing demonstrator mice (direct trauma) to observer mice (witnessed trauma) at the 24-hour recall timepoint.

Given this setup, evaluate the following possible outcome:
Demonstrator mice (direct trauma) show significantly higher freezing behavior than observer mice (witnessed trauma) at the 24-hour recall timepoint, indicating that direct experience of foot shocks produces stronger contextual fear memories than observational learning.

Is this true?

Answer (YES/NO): YES